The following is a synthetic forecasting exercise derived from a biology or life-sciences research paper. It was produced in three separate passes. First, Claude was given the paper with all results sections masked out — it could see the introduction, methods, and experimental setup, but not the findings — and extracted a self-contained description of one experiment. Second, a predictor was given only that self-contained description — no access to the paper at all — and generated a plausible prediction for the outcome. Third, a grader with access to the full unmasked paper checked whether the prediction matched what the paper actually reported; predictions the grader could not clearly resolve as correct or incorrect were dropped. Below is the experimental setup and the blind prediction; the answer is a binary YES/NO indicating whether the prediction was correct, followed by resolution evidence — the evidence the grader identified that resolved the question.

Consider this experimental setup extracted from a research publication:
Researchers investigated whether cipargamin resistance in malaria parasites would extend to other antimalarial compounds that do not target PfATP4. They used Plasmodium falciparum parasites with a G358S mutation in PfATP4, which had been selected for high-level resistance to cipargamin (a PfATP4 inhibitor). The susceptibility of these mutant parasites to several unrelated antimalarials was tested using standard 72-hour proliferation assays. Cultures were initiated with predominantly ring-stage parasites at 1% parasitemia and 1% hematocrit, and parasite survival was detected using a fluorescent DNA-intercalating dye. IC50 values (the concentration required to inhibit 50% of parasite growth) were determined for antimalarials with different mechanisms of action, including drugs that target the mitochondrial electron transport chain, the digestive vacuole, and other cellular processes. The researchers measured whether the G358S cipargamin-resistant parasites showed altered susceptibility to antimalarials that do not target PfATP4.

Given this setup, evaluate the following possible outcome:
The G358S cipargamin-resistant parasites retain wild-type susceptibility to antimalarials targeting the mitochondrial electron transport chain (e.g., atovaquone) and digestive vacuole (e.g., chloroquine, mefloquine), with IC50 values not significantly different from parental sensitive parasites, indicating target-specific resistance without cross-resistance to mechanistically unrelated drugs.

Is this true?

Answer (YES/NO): YES